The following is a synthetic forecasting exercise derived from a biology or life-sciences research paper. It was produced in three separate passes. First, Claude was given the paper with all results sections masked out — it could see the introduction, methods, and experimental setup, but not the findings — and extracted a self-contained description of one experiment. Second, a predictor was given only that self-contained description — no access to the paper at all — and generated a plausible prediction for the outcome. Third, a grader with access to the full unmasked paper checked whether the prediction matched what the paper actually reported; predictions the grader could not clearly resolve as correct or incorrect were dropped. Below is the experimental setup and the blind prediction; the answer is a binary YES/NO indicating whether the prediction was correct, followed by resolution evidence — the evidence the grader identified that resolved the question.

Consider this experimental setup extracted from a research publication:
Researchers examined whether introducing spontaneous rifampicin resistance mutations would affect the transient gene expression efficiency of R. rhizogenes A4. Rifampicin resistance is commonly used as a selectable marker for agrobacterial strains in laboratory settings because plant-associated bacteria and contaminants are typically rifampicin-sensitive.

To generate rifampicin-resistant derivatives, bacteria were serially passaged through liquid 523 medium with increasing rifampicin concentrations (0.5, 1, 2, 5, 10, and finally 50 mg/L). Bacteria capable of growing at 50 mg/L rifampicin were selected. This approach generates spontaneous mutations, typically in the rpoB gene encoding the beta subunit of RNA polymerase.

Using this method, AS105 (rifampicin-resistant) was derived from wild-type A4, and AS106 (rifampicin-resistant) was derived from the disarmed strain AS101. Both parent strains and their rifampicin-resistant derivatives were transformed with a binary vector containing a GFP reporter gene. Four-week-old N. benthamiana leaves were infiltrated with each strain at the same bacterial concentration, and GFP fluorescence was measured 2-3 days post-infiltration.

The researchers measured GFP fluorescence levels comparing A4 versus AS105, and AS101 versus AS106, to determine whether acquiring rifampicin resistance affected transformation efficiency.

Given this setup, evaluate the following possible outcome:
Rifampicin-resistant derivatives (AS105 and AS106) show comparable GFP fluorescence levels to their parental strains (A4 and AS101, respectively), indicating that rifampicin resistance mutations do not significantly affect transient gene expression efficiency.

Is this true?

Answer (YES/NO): YES